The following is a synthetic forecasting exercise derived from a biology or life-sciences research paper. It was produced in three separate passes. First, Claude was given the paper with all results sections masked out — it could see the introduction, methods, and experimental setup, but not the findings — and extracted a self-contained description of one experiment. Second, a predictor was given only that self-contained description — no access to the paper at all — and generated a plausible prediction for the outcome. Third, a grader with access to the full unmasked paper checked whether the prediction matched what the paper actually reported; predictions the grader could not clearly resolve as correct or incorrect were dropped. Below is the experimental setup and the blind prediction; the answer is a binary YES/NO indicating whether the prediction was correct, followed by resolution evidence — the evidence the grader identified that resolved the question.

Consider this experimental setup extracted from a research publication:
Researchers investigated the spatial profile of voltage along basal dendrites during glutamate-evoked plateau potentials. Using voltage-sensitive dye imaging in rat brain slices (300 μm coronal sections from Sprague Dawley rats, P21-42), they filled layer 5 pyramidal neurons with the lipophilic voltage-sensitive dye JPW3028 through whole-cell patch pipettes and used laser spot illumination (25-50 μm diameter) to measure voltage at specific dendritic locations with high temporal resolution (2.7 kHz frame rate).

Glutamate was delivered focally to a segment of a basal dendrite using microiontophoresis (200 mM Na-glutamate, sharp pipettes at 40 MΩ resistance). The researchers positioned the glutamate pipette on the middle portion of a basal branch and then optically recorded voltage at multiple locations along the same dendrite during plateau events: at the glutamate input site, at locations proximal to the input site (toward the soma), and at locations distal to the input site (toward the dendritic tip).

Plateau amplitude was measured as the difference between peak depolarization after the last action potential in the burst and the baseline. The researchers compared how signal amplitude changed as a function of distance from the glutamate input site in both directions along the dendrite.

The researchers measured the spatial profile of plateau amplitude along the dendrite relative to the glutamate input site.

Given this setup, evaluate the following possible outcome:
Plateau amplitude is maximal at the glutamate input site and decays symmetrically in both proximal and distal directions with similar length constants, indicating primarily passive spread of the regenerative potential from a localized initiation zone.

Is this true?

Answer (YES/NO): NO